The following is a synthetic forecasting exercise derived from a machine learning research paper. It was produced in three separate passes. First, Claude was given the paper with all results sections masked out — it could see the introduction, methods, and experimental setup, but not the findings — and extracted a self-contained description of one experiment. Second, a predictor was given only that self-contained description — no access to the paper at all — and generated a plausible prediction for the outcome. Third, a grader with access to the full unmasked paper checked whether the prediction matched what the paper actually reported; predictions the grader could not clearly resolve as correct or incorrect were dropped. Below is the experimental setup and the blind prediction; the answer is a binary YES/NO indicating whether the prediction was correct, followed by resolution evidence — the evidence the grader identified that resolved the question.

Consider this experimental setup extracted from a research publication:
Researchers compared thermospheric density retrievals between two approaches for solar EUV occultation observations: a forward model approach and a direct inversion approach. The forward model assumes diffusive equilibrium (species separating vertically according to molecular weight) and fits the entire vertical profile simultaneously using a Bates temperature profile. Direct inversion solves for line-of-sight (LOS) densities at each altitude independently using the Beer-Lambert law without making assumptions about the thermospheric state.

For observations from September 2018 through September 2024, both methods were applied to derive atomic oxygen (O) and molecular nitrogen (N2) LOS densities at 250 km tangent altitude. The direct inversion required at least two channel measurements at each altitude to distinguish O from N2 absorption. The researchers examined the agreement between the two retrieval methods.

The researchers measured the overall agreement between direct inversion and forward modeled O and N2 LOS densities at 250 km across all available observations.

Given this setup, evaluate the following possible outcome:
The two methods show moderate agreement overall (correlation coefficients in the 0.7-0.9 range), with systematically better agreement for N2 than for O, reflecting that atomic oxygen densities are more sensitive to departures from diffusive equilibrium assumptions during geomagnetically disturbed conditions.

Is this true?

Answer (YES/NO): NO